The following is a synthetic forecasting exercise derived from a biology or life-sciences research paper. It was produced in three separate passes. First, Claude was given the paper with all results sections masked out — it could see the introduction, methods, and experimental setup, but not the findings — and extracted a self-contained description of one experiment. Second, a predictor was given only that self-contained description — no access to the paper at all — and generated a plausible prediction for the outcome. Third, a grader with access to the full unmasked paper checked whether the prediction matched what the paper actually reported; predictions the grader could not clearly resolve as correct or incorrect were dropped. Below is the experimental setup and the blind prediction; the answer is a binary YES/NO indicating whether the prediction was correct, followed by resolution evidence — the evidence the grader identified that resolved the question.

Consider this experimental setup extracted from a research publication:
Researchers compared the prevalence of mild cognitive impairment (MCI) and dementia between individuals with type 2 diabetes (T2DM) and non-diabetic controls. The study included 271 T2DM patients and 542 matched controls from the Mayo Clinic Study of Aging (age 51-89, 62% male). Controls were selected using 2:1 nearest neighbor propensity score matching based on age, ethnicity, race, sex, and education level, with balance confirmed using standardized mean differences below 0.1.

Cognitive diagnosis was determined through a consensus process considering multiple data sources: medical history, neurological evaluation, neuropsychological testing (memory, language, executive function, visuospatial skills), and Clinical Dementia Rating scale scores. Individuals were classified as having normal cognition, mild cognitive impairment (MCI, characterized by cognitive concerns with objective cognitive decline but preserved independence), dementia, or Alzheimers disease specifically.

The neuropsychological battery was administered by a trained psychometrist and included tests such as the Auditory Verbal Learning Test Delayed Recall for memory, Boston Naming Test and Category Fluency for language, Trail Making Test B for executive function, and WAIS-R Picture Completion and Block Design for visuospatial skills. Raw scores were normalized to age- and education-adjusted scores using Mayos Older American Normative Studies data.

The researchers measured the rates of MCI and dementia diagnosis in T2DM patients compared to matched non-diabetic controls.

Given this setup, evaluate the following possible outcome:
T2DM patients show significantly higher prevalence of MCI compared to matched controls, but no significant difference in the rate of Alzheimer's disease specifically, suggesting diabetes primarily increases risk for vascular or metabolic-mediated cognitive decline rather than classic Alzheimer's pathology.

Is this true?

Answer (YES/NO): NO